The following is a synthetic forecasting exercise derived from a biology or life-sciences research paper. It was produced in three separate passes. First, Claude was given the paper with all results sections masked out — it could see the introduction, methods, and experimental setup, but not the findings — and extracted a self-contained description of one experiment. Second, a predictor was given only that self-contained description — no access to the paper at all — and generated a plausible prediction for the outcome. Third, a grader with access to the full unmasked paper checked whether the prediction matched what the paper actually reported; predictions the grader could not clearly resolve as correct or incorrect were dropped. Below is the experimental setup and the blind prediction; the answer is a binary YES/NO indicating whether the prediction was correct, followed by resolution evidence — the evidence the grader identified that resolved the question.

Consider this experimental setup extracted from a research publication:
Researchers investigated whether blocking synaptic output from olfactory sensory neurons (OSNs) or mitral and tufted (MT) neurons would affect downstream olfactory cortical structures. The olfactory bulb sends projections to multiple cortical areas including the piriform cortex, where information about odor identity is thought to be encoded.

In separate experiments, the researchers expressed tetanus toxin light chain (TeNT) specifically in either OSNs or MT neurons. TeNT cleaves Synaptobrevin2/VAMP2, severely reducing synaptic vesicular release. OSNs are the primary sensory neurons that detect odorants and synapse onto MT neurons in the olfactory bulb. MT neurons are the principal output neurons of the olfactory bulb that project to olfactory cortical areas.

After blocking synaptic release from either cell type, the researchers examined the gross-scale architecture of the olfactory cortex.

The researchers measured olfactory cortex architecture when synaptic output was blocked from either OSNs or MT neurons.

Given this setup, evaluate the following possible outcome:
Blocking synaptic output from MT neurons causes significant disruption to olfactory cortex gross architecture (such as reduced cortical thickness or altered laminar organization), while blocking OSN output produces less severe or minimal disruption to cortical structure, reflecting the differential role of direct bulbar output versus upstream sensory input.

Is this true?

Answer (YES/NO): NO